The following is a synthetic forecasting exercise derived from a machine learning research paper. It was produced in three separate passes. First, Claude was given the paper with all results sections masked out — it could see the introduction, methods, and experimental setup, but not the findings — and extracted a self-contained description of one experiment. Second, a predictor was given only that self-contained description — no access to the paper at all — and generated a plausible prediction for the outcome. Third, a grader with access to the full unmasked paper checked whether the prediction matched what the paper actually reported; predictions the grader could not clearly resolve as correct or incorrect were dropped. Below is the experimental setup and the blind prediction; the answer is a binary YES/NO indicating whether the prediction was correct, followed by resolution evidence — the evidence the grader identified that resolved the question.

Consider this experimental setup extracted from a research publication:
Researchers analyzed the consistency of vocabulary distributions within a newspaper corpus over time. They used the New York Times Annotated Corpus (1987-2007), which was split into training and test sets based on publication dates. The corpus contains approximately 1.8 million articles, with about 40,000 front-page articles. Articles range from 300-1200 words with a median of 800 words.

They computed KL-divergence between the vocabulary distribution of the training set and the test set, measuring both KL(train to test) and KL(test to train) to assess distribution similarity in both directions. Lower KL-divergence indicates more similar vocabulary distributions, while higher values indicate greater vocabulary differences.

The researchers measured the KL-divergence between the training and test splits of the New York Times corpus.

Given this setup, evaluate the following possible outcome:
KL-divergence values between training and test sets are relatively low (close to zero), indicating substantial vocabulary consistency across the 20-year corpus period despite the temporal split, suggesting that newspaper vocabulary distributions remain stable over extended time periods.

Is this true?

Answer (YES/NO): YES